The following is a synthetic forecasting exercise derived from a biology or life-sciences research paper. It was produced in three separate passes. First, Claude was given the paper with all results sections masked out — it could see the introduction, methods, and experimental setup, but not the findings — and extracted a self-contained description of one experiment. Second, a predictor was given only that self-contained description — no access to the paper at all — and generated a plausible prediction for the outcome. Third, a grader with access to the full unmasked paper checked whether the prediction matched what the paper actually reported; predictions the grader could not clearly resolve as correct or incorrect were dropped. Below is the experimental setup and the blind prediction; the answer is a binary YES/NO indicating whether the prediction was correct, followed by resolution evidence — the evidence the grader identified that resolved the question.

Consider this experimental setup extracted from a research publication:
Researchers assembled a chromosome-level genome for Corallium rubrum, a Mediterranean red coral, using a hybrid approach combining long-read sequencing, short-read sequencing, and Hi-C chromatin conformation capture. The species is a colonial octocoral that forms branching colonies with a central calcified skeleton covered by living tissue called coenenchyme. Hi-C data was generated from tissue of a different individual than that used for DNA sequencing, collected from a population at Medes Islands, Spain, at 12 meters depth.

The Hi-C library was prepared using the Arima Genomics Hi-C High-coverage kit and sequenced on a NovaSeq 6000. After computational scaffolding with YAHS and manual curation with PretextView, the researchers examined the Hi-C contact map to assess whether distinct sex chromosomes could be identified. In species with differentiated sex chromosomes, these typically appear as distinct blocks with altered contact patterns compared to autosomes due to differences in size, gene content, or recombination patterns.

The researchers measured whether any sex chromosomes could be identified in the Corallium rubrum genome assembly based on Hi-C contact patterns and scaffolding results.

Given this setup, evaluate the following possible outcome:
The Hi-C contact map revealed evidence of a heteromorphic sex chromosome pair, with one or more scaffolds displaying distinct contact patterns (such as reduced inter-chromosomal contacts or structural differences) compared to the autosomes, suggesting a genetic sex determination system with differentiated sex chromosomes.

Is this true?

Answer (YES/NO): NO